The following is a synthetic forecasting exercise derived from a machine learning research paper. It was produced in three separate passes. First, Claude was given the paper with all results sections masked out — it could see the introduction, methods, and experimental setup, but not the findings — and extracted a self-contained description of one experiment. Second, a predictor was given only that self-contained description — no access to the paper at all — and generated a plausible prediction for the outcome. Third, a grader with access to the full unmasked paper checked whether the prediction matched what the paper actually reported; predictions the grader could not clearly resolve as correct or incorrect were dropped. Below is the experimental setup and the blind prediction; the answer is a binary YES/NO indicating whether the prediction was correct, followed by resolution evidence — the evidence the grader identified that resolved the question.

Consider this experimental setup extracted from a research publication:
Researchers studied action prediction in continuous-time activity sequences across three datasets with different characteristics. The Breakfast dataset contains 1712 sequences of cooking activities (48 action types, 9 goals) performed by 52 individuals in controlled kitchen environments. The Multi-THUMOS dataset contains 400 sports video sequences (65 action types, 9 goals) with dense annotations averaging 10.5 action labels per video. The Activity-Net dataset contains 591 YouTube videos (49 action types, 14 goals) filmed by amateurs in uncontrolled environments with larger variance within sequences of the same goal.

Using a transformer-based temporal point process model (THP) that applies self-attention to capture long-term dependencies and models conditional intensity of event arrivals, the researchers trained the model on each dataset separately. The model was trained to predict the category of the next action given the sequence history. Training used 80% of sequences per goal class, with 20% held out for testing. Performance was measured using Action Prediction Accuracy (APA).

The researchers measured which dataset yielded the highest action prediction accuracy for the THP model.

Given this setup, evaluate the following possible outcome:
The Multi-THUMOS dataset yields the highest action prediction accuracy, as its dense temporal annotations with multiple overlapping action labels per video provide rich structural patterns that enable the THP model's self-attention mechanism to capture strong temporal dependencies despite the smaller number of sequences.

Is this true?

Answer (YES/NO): NO